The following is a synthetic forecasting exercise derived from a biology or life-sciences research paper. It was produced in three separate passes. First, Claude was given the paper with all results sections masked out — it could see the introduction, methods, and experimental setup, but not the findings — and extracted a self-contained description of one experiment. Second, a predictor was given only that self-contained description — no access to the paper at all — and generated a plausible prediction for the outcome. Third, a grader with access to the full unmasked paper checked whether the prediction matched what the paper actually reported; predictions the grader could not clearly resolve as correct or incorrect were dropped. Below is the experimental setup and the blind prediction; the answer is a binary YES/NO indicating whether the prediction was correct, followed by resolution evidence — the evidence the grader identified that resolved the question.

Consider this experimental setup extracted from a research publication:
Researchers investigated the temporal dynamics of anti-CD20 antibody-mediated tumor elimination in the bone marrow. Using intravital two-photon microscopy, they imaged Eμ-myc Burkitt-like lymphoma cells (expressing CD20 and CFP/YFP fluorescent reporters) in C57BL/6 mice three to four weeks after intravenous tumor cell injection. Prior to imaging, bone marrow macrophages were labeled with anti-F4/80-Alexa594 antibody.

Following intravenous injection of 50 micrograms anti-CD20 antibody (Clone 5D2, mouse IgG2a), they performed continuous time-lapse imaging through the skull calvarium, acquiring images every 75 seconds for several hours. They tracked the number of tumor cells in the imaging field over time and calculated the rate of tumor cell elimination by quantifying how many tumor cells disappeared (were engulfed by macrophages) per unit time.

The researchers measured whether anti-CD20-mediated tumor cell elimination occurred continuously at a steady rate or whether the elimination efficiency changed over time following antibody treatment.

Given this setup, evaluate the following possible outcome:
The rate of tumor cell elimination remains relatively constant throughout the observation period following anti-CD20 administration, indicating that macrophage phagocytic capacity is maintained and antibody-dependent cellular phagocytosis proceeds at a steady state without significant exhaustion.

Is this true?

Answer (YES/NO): NO